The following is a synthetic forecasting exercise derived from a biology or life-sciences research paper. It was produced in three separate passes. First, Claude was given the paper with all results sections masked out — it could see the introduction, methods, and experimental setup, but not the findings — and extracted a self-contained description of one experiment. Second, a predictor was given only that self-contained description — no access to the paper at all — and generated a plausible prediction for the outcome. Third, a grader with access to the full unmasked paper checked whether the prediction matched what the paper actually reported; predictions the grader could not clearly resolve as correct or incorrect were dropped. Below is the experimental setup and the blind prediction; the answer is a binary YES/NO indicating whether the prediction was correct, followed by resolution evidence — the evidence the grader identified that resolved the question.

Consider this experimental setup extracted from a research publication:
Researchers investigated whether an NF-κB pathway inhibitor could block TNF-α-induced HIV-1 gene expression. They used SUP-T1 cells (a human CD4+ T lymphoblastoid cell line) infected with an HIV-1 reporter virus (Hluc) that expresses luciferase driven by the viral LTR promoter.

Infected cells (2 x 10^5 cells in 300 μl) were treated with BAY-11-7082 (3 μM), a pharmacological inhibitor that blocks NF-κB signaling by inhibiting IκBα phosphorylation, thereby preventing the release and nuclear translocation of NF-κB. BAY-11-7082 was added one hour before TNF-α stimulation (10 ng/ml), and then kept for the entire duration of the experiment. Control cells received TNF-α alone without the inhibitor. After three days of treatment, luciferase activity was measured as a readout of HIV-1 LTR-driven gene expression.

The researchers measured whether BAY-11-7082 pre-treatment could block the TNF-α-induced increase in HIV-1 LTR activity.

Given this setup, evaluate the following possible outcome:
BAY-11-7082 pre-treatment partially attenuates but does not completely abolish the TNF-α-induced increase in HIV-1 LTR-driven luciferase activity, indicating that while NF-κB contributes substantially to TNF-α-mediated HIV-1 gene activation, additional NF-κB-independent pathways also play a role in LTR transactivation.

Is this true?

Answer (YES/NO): NO